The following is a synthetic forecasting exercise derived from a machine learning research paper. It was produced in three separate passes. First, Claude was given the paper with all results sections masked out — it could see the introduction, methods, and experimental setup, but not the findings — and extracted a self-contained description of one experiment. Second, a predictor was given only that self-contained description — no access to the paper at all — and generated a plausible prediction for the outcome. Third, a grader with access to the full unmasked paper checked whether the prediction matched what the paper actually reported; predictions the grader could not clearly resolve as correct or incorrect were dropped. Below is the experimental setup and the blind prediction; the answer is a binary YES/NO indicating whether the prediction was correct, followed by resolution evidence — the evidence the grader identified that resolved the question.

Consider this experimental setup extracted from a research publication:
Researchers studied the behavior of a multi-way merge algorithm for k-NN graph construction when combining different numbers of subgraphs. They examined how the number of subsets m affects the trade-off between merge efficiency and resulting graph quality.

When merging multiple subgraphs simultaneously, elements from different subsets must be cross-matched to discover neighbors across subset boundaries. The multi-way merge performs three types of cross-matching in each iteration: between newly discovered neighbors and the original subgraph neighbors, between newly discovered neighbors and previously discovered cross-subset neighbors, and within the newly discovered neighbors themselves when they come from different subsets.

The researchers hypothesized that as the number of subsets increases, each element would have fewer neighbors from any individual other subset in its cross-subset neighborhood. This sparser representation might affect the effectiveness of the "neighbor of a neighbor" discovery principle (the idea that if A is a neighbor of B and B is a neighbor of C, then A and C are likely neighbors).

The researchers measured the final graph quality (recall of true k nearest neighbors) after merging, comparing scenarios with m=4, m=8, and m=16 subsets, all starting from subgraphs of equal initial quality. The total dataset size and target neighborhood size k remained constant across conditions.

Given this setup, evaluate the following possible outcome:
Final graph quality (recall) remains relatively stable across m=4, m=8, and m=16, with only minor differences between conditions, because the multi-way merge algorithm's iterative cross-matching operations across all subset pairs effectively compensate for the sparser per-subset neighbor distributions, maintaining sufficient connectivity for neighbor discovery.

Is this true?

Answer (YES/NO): YES